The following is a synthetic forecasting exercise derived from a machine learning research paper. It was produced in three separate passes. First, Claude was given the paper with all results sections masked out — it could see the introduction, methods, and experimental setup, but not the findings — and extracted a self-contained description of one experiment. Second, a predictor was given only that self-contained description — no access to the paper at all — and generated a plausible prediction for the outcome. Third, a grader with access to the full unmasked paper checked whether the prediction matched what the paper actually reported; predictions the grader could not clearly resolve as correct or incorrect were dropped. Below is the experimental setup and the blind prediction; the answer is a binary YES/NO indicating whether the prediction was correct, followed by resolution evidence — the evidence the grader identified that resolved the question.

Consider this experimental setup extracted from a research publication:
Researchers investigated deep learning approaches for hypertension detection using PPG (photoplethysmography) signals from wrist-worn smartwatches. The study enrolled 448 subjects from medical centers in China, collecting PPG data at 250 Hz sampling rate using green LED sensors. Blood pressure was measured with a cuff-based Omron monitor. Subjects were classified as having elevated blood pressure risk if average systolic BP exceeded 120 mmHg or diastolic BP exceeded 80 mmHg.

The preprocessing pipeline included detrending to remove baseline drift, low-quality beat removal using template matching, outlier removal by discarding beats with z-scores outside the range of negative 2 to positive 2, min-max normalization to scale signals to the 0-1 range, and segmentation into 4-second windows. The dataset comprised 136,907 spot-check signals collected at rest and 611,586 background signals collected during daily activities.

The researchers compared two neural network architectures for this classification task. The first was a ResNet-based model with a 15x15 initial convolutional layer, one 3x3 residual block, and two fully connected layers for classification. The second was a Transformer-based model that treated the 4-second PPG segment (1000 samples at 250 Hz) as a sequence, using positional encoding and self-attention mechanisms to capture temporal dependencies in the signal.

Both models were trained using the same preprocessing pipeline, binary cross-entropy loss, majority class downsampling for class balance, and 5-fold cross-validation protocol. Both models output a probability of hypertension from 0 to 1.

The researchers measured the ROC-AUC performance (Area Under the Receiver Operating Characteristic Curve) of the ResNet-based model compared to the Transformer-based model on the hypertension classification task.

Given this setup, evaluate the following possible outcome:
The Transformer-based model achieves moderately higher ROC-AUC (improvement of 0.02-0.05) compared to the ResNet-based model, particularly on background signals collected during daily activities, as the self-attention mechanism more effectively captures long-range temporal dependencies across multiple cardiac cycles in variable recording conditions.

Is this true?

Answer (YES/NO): NO